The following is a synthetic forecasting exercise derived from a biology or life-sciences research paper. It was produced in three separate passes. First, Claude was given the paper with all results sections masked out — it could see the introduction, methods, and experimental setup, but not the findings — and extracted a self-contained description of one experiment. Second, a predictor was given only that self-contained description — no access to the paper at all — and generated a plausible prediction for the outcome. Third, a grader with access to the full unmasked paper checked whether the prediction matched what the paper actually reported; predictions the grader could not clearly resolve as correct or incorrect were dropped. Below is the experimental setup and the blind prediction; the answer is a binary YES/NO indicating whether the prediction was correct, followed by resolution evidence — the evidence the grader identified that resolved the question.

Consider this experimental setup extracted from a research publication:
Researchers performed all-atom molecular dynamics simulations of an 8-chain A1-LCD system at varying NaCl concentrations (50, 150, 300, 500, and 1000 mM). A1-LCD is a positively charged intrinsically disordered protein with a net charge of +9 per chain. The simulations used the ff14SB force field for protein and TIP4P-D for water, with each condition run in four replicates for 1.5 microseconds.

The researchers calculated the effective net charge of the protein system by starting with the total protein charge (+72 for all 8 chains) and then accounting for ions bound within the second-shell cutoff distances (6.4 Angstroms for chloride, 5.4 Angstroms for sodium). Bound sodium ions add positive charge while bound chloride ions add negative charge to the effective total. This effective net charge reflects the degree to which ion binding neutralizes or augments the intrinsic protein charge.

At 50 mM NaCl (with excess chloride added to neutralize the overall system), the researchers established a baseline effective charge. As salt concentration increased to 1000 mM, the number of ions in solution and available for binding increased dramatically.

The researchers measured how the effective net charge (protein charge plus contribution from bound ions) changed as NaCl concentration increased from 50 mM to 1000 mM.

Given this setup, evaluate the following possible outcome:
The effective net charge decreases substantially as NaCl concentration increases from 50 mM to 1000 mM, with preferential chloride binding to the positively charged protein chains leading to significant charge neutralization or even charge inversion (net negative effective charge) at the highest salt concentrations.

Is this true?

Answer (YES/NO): YES